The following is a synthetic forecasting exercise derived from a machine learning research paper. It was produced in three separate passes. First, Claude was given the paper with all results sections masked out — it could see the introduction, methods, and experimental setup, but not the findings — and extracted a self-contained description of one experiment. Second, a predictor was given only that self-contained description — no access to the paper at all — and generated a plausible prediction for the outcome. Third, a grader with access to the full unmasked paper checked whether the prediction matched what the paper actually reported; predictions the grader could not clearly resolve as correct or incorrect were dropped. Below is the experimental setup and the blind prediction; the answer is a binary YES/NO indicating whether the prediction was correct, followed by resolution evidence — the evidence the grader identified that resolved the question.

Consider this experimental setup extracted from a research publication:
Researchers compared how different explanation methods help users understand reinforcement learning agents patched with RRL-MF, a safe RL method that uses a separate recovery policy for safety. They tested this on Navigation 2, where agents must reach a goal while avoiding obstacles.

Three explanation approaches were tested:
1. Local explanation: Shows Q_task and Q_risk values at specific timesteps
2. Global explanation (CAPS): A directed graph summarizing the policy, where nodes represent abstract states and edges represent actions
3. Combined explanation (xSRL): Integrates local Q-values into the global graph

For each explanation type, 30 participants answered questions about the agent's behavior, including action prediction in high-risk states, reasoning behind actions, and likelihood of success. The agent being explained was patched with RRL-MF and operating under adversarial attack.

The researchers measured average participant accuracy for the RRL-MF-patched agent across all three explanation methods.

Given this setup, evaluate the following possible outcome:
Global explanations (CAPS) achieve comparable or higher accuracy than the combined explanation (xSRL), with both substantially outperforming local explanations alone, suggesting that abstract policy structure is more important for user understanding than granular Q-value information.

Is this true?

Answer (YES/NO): NO